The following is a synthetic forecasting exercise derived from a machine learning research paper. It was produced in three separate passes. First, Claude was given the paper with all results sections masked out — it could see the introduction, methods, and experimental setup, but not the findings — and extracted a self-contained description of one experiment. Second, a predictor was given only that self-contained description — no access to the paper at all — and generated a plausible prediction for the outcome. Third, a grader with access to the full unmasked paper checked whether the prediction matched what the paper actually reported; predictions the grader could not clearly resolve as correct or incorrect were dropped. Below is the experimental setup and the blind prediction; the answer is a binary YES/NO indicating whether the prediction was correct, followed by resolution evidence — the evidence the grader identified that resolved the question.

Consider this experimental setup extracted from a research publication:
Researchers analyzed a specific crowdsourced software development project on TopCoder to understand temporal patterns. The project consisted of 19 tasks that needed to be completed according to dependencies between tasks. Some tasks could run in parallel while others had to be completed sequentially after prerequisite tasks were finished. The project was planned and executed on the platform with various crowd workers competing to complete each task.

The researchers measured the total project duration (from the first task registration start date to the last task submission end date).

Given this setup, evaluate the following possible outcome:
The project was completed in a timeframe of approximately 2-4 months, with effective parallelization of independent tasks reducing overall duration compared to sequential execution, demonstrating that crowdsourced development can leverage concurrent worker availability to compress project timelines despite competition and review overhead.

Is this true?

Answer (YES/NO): NO